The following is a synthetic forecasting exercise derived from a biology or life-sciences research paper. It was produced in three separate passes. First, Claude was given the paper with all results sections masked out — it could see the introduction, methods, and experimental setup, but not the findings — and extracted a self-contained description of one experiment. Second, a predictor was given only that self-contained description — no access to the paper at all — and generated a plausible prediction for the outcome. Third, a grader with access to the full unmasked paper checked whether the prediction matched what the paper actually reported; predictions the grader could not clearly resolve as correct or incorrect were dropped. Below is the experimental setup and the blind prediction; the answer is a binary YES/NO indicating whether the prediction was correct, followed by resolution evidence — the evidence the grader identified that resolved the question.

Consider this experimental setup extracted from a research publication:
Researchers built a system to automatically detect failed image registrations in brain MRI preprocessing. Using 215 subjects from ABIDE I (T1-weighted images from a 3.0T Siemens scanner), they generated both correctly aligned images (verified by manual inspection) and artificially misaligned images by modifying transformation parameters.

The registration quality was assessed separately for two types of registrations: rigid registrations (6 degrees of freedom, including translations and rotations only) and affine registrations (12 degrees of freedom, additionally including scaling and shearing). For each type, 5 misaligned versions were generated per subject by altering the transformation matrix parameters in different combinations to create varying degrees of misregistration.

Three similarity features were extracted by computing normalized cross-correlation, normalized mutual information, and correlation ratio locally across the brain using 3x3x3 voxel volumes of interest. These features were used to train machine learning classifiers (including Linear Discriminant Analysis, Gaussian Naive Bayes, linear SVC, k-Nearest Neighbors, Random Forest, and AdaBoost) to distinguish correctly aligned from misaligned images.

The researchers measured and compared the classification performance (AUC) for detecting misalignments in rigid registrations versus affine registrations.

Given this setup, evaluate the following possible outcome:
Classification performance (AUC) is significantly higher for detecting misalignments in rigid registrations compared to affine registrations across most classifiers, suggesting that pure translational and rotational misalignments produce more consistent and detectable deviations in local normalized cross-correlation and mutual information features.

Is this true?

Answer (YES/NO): NO